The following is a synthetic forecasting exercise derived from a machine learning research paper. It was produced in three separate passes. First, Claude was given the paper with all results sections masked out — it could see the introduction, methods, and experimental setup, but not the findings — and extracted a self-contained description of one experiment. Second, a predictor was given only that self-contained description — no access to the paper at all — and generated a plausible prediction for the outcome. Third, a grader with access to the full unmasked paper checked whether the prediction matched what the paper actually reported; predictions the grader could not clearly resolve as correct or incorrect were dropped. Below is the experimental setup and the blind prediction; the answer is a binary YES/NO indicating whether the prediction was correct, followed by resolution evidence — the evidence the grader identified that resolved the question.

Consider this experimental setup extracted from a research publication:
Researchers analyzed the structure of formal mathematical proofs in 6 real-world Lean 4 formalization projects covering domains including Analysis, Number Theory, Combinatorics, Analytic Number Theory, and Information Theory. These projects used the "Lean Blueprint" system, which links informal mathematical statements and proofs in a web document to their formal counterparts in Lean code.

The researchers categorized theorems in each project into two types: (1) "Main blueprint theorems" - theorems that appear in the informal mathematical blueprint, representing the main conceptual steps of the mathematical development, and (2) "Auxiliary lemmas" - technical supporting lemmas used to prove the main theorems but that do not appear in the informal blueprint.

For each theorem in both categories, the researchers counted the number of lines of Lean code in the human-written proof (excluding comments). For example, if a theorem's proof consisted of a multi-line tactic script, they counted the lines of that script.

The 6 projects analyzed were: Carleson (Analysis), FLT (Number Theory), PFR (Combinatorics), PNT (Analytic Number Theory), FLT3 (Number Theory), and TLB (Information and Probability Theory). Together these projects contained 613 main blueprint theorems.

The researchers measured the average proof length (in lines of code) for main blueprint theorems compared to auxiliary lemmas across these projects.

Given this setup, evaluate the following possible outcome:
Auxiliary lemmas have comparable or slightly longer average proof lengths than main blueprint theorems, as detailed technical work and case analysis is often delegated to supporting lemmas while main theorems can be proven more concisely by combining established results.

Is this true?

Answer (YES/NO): NO